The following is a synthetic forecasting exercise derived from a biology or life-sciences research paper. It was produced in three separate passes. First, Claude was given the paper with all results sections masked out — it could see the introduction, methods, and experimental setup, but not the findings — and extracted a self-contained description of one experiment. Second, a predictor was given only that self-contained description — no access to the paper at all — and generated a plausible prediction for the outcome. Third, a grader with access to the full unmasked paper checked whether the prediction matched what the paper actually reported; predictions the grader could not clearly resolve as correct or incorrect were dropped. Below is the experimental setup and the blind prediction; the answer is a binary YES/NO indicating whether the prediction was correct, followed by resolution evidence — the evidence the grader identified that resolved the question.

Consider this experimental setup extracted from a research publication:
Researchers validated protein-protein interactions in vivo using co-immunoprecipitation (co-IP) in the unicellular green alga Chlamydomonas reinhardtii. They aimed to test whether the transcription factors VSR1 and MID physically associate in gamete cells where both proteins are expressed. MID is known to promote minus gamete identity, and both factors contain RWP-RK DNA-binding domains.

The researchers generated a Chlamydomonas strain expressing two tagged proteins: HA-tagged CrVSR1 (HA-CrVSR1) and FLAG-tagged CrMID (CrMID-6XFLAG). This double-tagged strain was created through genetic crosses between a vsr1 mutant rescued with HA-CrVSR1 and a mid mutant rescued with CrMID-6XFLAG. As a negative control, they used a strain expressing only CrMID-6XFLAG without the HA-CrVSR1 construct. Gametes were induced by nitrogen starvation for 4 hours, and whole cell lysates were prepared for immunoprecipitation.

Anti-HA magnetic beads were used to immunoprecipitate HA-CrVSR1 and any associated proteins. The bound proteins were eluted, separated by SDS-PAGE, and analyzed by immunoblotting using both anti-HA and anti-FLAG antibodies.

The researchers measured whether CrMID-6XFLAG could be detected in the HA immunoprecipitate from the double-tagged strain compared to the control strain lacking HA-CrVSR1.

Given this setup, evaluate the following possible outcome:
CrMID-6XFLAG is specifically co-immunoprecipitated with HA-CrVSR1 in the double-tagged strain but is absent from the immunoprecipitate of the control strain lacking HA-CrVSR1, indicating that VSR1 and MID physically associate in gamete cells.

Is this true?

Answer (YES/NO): YES